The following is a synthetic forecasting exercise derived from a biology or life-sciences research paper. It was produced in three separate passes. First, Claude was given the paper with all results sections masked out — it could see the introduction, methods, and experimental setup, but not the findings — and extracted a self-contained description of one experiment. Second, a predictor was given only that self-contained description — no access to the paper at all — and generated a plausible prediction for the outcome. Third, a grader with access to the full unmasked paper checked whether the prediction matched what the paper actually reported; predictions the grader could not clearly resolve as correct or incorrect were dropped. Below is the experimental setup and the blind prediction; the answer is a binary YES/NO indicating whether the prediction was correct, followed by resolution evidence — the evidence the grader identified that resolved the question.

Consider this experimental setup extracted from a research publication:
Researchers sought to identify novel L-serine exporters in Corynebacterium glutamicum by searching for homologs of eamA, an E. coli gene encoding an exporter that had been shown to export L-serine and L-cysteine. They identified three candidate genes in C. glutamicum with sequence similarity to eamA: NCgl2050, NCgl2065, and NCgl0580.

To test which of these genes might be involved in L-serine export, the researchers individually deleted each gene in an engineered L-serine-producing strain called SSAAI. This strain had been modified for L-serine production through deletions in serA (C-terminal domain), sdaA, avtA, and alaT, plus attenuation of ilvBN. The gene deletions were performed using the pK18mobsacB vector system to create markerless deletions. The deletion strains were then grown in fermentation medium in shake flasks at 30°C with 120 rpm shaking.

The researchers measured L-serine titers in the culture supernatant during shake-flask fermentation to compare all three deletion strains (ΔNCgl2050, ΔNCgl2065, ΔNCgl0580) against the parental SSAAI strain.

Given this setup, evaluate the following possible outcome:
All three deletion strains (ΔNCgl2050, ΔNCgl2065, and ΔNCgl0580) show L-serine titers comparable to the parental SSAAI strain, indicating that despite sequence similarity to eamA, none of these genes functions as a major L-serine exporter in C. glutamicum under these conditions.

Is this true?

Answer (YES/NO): NO